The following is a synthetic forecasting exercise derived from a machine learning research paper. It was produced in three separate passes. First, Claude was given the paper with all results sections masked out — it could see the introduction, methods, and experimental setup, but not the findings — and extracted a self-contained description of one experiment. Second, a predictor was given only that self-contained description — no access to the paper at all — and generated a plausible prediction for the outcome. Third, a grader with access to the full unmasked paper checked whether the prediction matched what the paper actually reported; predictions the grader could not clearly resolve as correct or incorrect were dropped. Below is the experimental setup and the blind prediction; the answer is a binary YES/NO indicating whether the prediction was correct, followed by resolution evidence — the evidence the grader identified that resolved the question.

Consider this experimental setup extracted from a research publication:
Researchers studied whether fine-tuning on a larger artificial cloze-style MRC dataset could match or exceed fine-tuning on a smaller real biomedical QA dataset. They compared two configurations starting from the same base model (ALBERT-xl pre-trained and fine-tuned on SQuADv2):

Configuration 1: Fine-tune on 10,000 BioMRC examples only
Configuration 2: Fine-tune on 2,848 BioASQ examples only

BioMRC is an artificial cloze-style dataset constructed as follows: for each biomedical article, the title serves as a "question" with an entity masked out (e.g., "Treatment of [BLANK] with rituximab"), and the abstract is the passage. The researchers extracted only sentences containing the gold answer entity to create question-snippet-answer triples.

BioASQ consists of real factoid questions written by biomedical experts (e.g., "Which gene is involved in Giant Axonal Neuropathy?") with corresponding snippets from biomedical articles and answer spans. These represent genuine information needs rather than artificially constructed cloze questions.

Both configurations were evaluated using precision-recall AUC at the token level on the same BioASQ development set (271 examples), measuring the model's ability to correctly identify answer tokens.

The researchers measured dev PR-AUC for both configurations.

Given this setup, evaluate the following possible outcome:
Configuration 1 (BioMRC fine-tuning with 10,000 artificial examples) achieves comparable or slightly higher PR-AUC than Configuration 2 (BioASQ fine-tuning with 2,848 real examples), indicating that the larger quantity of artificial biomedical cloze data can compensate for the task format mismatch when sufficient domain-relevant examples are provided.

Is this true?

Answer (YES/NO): YES